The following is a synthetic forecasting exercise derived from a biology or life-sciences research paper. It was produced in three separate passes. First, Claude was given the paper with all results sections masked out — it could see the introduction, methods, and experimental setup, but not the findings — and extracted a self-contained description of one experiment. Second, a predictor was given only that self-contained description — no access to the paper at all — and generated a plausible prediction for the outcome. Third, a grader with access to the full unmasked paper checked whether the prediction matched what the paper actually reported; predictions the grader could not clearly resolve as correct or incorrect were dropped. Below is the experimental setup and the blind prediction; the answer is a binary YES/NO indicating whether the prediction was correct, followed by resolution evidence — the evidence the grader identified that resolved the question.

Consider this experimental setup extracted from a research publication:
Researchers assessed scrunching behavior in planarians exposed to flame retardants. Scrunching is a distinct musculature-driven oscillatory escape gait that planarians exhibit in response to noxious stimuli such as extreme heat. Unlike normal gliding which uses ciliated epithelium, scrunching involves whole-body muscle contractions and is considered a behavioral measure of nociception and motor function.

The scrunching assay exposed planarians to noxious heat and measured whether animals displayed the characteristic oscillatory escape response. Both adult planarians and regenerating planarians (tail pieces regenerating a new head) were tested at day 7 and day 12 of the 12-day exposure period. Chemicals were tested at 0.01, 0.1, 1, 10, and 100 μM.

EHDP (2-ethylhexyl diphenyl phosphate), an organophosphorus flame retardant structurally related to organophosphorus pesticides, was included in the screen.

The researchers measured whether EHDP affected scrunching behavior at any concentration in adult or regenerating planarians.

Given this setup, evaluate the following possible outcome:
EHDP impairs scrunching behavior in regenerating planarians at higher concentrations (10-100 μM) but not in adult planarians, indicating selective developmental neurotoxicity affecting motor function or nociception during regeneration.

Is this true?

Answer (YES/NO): NO